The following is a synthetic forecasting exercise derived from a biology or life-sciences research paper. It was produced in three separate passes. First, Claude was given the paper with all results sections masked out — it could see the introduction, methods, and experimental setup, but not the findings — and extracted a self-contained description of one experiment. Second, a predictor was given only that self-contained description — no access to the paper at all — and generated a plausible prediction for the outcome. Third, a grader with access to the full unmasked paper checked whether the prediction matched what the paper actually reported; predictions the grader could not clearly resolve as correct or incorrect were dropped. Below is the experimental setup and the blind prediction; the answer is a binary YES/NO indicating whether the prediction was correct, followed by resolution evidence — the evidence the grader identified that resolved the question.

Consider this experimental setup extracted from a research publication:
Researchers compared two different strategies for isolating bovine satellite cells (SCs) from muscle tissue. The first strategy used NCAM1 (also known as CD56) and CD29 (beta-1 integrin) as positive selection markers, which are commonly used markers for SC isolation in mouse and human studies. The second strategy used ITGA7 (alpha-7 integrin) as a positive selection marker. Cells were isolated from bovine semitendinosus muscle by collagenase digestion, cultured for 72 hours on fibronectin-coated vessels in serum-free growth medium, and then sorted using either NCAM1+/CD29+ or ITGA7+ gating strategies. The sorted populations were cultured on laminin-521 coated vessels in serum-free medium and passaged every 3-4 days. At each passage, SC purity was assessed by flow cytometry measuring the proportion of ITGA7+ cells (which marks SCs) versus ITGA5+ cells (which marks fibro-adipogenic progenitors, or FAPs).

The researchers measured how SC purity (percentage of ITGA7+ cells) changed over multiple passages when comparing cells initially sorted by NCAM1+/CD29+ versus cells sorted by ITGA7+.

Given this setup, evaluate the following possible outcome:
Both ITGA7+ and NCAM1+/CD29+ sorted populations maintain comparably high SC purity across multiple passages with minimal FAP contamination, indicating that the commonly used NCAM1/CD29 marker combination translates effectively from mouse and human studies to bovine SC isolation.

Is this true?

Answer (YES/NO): NO